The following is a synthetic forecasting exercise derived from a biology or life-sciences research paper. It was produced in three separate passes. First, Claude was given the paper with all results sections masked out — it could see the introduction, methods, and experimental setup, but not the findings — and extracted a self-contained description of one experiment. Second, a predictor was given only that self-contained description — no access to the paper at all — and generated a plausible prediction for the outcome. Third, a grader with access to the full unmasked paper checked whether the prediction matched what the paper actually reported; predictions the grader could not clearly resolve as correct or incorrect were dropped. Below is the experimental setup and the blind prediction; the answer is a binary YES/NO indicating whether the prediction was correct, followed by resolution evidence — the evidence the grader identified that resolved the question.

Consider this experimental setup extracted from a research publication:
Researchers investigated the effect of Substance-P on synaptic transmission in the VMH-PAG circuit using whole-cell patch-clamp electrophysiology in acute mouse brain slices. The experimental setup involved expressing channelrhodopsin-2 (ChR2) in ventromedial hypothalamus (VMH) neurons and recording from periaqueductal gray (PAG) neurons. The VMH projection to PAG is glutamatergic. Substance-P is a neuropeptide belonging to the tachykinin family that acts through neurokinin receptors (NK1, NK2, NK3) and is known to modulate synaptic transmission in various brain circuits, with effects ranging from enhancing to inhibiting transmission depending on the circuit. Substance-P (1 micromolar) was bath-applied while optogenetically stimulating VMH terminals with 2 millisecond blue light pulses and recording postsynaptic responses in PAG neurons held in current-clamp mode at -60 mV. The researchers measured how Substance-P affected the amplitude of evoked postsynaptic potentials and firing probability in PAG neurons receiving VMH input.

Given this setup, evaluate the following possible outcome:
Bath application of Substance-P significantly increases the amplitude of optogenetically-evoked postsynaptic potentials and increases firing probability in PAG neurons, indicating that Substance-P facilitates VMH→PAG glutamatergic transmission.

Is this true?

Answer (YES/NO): NO